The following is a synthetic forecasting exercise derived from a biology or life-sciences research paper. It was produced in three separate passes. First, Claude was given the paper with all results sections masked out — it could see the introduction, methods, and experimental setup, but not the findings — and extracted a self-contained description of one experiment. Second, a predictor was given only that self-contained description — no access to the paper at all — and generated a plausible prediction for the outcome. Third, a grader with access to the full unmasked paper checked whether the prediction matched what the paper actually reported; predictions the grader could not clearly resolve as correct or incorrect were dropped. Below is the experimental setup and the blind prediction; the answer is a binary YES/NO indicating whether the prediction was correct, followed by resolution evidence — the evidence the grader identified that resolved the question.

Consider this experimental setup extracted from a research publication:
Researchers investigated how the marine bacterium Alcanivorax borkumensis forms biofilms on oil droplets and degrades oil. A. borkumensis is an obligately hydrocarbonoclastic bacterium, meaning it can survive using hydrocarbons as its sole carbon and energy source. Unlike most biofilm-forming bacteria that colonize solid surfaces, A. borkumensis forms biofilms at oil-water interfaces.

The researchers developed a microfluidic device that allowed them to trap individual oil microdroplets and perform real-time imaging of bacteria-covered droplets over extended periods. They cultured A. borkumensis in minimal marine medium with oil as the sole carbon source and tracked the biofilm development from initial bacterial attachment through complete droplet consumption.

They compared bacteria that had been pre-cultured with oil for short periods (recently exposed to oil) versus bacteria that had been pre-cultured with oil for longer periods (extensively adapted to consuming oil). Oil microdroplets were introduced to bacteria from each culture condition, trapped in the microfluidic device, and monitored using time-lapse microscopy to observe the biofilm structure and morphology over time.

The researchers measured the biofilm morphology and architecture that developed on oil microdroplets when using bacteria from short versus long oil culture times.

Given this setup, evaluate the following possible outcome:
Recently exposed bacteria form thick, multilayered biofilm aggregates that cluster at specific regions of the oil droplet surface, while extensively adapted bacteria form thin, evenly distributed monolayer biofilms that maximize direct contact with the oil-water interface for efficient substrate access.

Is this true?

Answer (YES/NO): NO